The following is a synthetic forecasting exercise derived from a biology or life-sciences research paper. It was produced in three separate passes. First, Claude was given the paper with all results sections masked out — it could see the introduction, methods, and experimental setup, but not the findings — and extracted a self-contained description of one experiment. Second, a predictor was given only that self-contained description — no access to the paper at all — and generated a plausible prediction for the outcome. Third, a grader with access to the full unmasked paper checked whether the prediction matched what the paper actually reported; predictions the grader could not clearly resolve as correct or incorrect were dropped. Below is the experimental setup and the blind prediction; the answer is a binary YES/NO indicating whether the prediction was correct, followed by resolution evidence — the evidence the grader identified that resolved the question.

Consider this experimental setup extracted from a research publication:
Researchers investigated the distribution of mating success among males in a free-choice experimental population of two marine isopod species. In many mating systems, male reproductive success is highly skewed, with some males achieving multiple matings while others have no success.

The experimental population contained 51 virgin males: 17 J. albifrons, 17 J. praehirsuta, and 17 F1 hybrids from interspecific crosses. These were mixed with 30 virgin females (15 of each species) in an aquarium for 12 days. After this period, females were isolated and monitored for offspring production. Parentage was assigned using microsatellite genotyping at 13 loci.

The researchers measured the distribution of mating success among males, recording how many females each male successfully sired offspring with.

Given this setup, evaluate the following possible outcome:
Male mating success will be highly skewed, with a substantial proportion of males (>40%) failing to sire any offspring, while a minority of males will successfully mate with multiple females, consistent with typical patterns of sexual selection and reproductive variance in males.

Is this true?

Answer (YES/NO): YES